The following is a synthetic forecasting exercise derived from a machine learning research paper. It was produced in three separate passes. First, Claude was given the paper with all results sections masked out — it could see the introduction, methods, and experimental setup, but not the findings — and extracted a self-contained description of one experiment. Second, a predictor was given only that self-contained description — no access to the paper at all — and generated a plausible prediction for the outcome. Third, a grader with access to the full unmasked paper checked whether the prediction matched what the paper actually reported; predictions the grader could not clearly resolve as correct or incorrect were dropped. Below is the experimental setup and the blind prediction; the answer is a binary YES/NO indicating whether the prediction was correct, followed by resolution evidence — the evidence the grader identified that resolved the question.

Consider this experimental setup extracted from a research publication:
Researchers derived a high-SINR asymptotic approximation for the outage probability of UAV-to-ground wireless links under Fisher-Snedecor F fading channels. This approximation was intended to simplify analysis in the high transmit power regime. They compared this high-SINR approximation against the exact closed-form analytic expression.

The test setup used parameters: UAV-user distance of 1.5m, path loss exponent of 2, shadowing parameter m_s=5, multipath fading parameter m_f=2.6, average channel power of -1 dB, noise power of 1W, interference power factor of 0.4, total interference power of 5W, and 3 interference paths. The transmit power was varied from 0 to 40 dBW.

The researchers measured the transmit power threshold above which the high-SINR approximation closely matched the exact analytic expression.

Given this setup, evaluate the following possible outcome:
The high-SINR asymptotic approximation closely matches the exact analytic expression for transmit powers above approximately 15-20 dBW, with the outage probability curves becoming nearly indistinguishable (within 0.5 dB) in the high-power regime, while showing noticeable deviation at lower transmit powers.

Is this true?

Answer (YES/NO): NO